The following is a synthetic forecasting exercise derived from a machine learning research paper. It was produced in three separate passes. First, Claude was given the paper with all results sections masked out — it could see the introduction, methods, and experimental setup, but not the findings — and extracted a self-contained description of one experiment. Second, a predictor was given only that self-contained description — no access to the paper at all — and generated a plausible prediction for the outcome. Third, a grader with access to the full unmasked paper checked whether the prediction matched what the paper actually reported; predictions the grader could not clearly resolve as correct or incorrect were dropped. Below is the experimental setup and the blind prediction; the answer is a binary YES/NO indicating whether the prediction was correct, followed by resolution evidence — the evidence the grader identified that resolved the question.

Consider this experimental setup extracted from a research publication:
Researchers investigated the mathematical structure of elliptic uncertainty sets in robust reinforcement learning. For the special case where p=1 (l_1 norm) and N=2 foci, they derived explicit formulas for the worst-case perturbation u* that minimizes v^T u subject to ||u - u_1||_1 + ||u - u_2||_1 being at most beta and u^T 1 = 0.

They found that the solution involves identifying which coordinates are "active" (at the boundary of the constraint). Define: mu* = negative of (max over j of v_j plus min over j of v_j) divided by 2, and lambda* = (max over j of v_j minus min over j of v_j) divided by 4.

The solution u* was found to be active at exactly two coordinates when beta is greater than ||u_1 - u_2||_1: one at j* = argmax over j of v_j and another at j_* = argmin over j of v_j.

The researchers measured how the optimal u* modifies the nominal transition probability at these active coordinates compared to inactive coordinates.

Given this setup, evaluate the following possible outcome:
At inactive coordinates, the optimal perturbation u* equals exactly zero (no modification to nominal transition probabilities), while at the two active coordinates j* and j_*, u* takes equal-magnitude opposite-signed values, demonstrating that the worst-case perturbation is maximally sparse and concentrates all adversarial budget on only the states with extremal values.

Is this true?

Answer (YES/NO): NO